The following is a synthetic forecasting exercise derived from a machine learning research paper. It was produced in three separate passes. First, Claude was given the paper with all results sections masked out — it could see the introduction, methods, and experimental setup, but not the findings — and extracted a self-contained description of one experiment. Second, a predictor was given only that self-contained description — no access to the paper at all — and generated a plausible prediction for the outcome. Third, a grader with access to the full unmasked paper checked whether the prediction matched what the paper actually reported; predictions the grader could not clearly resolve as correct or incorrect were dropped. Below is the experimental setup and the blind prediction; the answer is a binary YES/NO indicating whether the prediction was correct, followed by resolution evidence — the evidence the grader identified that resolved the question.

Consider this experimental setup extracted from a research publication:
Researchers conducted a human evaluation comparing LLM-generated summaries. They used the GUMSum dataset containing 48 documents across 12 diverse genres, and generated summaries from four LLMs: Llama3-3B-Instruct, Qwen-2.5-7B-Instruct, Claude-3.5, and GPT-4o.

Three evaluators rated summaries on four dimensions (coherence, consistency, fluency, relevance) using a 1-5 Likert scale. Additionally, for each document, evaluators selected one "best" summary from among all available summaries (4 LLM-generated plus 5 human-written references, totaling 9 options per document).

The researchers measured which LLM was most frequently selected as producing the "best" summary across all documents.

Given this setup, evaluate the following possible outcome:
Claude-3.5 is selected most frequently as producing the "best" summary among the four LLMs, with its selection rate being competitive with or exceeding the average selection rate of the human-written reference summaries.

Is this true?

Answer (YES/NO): YES